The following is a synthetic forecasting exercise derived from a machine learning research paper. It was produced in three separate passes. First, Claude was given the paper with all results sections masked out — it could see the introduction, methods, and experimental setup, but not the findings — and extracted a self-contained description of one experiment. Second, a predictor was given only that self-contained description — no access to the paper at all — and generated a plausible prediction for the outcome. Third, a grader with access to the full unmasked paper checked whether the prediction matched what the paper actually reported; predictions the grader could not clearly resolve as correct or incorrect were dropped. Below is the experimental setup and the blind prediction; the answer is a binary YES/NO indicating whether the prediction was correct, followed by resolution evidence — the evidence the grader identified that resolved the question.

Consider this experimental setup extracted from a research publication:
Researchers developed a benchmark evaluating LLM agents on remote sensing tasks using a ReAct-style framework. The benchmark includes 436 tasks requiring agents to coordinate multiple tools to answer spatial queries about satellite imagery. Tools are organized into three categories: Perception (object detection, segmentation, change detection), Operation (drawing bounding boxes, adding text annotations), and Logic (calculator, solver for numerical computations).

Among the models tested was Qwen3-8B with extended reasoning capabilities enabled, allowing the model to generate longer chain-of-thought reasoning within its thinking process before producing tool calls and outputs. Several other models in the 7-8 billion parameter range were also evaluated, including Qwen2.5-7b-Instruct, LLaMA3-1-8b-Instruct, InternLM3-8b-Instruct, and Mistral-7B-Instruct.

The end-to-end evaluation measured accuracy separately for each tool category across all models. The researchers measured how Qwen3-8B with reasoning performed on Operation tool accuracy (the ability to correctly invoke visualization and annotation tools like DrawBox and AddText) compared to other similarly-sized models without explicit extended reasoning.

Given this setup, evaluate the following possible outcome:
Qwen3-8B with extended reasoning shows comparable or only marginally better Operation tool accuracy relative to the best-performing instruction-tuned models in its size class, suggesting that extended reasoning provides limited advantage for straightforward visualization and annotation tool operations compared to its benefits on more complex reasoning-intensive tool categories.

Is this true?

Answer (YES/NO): NO